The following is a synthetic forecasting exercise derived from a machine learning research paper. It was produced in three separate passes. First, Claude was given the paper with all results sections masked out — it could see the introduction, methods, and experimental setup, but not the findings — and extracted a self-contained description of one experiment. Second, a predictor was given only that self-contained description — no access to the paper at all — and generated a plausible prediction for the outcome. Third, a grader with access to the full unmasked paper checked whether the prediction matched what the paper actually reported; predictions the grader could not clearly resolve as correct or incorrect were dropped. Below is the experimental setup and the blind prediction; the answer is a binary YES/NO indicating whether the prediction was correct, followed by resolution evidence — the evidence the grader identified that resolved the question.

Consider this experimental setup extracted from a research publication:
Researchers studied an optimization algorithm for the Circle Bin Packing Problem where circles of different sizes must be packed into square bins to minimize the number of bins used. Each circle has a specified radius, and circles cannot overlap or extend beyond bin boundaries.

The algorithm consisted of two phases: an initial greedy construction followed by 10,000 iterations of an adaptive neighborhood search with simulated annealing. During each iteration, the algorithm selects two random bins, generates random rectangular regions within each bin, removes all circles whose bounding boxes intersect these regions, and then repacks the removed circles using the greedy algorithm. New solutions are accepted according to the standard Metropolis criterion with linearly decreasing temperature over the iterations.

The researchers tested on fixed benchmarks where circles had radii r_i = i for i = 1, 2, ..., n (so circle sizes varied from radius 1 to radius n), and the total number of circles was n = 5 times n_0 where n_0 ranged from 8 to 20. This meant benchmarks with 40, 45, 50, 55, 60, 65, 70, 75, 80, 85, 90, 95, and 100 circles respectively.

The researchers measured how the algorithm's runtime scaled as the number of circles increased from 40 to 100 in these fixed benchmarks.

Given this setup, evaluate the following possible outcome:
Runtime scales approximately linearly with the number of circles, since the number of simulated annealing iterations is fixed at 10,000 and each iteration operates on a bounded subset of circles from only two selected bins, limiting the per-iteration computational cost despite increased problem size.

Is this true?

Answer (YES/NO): NO